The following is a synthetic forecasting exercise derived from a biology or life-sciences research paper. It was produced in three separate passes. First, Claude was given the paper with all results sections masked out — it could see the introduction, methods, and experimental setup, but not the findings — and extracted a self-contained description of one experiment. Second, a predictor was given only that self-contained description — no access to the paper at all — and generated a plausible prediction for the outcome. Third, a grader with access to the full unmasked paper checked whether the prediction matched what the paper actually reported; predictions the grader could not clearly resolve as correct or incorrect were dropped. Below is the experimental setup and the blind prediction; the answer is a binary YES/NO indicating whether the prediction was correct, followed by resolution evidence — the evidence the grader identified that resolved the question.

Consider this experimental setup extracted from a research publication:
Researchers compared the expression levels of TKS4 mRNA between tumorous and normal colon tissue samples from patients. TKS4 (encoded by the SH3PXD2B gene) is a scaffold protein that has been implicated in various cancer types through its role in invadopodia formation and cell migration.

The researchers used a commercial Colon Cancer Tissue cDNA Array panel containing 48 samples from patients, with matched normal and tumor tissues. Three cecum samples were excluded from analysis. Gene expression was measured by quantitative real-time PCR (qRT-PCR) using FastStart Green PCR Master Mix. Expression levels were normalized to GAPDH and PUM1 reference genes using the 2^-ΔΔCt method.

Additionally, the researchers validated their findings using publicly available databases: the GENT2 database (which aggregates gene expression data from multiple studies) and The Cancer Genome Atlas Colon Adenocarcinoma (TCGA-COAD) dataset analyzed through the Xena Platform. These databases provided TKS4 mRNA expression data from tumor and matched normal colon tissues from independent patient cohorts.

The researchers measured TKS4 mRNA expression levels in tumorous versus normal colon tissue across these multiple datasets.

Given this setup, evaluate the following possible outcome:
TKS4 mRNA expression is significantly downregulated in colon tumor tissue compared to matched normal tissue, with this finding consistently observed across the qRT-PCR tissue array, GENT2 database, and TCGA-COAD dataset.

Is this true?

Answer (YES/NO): NO